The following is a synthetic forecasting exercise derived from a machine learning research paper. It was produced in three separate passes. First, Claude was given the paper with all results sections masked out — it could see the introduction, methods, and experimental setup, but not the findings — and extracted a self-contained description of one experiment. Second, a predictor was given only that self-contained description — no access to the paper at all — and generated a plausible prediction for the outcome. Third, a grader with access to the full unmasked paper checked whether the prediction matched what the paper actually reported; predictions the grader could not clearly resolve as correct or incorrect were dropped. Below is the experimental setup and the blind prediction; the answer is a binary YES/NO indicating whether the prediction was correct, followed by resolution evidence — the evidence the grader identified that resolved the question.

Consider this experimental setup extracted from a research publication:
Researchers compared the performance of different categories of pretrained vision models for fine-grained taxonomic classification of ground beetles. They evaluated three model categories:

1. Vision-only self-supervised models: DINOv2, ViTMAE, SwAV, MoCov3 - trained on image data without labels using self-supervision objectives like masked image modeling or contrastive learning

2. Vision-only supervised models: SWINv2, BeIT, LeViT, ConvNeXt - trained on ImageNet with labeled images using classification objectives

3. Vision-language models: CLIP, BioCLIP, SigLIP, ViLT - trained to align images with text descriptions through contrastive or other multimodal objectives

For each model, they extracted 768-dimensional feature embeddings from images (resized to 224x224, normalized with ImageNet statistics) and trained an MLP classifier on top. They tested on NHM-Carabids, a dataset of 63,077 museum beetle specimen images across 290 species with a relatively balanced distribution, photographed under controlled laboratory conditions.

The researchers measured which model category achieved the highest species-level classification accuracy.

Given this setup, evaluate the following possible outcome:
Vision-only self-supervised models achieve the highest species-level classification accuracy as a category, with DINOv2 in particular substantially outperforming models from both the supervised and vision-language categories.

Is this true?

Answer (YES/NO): NO